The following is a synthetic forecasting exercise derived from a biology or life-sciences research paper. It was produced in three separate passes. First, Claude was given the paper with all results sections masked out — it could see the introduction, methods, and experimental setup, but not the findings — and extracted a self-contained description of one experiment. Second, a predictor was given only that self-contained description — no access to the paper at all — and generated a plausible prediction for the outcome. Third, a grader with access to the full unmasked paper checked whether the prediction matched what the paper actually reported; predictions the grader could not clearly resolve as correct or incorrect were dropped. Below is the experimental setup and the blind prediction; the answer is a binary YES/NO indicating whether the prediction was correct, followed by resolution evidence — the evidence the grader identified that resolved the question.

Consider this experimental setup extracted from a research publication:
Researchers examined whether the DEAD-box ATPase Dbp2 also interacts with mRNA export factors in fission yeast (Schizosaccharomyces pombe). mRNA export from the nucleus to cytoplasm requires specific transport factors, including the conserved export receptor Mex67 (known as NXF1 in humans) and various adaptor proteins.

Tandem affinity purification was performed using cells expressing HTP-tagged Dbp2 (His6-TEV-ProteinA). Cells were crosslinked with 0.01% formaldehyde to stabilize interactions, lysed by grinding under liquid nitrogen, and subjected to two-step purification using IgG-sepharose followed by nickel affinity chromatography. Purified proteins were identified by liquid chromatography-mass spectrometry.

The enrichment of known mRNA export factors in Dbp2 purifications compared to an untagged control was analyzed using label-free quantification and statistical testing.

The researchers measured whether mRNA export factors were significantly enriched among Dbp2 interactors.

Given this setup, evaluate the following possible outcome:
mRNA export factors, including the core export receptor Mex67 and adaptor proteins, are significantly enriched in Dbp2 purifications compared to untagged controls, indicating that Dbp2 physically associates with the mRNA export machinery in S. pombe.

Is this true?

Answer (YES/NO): NO